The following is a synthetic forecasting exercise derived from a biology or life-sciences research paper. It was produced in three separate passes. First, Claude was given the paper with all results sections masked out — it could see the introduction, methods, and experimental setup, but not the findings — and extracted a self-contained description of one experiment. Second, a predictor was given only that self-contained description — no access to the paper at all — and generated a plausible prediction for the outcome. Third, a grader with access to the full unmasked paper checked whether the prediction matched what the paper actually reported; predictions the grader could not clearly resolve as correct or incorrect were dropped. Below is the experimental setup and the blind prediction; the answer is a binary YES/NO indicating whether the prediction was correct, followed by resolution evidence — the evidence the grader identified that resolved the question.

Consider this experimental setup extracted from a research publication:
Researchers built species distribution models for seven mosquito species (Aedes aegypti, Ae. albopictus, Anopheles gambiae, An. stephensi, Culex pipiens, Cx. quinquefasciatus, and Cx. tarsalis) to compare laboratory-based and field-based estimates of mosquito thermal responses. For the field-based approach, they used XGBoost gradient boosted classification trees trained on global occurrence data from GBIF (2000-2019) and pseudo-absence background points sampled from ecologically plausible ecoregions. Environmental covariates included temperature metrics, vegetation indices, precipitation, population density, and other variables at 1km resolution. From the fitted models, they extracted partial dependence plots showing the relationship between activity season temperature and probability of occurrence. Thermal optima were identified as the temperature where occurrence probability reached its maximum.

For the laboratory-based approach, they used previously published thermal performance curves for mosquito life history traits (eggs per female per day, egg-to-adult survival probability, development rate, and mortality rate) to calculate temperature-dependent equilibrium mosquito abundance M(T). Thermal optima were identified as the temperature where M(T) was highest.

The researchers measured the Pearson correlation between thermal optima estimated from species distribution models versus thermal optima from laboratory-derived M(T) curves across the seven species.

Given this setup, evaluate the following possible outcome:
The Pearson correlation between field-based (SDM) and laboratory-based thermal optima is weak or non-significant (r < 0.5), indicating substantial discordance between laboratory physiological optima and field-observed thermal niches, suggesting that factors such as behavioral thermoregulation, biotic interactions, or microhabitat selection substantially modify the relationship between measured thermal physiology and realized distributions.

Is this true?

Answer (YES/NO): NO